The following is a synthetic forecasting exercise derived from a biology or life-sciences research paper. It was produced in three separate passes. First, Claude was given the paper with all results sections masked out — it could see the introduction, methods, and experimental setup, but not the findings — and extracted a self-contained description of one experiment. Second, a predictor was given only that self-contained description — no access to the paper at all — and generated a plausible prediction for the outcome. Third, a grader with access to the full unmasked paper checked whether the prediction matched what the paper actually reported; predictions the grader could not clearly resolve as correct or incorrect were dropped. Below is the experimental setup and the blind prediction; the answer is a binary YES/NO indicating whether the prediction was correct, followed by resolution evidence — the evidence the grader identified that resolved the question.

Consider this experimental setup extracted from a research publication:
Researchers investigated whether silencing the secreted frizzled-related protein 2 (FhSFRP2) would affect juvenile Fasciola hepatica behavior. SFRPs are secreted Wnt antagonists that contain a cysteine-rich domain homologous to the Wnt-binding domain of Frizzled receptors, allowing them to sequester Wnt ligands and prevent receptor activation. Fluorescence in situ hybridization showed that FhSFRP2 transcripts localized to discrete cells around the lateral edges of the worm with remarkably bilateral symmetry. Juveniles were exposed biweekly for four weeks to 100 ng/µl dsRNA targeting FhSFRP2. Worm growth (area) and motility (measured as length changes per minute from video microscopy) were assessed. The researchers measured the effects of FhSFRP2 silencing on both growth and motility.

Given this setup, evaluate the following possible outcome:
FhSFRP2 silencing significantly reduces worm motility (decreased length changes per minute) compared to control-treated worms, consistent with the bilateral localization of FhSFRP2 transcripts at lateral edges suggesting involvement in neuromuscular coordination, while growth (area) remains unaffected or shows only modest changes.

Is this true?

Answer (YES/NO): NO